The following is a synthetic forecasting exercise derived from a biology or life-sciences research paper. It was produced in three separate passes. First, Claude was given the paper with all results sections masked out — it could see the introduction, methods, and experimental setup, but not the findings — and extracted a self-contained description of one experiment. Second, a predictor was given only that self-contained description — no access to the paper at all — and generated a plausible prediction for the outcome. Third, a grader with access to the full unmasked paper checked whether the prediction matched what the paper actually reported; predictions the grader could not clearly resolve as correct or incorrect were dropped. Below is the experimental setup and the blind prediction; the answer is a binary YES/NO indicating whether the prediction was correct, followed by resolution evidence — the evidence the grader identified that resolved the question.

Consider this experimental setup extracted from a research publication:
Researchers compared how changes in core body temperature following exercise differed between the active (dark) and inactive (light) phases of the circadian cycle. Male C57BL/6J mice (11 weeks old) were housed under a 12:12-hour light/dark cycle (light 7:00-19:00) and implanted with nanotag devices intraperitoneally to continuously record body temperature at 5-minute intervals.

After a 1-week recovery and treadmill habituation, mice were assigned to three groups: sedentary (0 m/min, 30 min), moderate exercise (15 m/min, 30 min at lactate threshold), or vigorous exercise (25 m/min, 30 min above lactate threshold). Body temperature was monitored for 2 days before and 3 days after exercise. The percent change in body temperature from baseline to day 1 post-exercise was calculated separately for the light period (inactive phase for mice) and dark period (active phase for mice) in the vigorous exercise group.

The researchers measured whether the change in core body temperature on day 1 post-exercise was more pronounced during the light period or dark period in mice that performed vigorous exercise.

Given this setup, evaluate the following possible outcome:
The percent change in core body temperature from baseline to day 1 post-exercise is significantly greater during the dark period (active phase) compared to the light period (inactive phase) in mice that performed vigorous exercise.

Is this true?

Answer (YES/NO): YES